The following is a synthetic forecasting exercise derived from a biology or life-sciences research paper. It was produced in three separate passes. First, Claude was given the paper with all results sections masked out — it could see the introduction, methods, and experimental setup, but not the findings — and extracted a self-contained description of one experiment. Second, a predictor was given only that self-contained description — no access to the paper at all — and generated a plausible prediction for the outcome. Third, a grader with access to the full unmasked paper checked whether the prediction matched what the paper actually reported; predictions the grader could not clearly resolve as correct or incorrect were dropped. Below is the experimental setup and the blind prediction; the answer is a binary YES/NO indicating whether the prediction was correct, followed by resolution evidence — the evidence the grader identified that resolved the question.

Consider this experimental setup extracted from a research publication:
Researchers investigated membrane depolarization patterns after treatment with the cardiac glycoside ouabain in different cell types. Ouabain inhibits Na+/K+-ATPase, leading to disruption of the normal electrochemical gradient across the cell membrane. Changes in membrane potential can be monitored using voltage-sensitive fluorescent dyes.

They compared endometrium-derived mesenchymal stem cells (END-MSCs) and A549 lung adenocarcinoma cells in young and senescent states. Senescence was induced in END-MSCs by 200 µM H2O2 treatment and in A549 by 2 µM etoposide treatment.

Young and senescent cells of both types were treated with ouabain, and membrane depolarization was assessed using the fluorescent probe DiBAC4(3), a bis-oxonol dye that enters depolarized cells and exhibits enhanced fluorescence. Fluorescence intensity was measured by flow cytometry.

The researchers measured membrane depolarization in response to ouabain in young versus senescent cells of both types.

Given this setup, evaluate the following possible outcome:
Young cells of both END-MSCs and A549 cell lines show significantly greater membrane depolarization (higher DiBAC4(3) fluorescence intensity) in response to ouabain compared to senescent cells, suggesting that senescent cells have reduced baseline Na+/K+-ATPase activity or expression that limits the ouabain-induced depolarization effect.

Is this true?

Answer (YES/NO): NO